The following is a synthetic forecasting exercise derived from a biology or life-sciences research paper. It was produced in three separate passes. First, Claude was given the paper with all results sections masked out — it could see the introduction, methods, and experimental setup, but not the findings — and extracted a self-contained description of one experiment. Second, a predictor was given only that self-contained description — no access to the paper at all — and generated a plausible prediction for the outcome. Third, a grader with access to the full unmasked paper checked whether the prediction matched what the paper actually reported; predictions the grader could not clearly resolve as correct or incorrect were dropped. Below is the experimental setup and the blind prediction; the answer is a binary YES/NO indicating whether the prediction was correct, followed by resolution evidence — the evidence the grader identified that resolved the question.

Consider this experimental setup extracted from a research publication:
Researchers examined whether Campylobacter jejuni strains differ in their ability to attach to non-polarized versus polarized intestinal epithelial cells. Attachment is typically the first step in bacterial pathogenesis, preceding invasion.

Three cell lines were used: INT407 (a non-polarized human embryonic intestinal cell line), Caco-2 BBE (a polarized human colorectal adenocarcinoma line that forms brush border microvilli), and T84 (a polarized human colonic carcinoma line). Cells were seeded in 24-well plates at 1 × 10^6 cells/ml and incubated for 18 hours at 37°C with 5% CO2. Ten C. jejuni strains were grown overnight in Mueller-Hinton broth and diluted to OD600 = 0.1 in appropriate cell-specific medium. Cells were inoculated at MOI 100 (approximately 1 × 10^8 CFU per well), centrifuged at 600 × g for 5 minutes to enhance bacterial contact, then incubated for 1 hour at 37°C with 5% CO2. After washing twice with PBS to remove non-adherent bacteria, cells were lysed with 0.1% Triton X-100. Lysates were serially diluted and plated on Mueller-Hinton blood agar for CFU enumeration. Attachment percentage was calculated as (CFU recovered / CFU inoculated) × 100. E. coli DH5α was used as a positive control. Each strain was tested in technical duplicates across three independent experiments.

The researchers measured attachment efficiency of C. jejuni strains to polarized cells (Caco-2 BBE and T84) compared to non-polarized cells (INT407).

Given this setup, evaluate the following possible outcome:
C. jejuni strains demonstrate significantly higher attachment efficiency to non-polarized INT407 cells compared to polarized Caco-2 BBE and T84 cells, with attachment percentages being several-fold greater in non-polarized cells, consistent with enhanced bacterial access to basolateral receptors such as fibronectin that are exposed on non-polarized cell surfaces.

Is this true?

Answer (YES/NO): NO